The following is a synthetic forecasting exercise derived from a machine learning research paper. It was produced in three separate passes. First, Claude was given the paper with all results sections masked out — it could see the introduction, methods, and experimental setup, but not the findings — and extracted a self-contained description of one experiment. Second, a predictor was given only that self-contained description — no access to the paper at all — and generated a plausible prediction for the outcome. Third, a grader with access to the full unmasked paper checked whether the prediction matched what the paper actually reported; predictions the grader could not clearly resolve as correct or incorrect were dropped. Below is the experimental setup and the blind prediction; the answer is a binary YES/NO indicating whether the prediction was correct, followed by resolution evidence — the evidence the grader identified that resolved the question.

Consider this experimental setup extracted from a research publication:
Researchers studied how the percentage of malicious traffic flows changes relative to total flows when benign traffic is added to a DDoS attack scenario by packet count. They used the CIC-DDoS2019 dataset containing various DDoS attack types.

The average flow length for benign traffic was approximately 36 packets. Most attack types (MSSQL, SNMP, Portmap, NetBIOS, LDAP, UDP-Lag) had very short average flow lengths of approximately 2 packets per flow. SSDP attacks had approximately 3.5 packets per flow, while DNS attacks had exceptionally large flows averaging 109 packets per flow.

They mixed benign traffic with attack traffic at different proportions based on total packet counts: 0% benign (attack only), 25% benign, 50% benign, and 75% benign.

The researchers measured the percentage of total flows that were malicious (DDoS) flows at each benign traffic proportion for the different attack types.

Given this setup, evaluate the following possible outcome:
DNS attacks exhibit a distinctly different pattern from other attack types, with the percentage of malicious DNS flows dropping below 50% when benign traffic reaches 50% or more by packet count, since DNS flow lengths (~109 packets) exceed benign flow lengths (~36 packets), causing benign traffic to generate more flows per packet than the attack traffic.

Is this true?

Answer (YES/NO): NO